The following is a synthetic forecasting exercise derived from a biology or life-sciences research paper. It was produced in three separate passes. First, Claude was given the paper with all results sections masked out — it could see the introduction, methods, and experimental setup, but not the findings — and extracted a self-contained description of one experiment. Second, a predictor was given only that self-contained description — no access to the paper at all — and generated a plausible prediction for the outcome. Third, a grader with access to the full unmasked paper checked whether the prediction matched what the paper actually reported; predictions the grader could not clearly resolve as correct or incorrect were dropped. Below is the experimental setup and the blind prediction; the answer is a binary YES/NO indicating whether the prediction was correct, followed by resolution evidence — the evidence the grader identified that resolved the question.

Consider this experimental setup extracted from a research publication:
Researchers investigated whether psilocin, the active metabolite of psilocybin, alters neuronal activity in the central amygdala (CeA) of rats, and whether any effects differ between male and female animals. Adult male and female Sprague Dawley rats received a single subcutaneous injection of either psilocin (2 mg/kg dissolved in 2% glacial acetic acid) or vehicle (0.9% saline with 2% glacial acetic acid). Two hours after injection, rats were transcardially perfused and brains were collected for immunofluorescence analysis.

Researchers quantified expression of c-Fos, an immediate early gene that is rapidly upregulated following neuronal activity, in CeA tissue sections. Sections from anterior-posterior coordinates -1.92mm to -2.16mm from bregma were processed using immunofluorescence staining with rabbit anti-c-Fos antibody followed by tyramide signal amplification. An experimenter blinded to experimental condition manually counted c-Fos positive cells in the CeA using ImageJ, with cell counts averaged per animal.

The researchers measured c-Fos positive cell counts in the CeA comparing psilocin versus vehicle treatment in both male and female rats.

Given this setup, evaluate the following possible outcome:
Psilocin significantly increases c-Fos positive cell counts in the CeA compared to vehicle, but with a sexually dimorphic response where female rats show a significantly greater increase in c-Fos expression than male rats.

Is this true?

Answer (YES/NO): NO